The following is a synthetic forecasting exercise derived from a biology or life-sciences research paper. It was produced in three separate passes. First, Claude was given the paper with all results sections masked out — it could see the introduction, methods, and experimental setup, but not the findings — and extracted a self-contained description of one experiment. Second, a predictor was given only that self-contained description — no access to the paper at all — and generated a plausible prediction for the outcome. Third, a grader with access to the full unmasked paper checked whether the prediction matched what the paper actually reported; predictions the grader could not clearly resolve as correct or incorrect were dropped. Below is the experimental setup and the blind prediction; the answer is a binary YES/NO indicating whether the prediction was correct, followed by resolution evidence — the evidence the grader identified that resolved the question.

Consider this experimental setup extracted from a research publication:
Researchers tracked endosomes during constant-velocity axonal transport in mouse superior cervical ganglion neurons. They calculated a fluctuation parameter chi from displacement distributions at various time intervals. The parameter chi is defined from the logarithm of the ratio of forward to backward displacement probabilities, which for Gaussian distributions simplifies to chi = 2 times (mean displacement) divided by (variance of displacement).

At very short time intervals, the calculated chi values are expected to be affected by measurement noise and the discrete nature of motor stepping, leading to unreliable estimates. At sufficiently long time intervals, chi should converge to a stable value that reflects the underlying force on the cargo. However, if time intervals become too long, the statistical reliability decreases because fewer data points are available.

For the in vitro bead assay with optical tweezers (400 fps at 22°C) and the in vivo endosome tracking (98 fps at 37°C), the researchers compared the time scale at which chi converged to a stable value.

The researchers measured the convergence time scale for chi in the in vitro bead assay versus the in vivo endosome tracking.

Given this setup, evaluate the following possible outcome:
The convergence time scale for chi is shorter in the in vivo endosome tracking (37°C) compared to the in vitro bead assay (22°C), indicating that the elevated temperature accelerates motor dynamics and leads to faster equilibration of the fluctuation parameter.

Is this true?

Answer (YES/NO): NO